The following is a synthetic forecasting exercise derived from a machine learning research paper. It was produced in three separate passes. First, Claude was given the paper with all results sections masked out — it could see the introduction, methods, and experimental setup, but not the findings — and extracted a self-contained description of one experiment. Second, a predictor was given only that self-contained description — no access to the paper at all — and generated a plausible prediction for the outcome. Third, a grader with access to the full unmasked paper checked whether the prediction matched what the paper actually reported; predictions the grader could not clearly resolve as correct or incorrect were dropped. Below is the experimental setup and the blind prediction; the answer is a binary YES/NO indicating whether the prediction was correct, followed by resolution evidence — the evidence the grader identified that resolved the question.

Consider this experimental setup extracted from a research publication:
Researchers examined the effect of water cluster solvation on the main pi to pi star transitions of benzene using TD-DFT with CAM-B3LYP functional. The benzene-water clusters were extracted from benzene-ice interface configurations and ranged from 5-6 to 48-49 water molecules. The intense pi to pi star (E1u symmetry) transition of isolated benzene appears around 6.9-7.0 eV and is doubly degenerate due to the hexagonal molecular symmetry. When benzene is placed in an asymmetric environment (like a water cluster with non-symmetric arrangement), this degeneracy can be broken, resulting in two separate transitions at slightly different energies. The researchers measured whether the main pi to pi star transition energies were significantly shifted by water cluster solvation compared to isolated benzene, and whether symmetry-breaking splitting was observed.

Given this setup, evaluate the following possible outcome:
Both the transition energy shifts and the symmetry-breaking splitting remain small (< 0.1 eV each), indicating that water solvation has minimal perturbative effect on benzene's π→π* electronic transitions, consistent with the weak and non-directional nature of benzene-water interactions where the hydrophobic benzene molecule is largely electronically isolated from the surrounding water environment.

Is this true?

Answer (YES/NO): YES